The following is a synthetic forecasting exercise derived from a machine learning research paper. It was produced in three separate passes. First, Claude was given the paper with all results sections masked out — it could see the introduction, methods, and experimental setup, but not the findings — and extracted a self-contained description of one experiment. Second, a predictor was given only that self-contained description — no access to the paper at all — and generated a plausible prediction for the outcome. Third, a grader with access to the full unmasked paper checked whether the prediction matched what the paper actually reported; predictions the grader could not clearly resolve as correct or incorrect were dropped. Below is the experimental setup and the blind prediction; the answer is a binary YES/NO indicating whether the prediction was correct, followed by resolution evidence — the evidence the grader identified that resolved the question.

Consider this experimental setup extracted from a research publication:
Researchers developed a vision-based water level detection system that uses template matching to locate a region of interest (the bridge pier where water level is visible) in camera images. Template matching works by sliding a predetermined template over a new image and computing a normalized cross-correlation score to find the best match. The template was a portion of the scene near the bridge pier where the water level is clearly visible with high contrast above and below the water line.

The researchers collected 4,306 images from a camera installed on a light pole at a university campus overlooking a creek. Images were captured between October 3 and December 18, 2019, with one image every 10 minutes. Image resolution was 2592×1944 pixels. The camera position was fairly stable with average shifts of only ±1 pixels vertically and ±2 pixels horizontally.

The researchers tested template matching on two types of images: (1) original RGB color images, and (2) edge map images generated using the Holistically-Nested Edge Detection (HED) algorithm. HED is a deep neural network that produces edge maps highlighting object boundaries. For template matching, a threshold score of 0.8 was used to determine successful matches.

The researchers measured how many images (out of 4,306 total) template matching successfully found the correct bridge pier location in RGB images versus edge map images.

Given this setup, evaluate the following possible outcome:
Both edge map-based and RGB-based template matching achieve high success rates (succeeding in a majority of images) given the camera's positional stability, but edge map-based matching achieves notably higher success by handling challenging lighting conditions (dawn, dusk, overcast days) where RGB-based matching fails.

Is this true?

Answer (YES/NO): NO